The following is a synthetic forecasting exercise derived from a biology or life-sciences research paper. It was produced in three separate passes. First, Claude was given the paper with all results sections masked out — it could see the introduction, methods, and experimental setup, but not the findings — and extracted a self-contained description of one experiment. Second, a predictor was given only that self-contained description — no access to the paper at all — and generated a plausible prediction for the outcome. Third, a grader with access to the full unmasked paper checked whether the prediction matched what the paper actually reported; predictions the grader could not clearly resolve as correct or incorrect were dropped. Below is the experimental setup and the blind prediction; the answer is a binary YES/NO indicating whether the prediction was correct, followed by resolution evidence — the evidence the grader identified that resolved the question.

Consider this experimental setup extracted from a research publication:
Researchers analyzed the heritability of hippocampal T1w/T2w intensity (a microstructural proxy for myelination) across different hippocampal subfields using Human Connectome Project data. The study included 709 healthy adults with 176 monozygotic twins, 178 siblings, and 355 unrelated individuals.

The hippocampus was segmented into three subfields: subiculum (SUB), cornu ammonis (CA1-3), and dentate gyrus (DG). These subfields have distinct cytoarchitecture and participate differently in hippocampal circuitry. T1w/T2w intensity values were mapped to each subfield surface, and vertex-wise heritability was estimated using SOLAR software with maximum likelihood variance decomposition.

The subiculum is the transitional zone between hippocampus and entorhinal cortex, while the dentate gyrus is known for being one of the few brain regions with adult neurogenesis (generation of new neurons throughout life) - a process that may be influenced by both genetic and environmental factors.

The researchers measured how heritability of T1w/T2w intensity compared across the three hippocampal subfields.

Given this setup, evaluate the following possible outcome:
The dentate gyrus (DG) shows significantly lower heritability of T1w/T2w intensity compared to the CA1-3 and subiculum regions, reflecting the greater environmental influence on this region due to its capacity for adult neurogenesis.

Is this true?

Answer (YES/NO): NO